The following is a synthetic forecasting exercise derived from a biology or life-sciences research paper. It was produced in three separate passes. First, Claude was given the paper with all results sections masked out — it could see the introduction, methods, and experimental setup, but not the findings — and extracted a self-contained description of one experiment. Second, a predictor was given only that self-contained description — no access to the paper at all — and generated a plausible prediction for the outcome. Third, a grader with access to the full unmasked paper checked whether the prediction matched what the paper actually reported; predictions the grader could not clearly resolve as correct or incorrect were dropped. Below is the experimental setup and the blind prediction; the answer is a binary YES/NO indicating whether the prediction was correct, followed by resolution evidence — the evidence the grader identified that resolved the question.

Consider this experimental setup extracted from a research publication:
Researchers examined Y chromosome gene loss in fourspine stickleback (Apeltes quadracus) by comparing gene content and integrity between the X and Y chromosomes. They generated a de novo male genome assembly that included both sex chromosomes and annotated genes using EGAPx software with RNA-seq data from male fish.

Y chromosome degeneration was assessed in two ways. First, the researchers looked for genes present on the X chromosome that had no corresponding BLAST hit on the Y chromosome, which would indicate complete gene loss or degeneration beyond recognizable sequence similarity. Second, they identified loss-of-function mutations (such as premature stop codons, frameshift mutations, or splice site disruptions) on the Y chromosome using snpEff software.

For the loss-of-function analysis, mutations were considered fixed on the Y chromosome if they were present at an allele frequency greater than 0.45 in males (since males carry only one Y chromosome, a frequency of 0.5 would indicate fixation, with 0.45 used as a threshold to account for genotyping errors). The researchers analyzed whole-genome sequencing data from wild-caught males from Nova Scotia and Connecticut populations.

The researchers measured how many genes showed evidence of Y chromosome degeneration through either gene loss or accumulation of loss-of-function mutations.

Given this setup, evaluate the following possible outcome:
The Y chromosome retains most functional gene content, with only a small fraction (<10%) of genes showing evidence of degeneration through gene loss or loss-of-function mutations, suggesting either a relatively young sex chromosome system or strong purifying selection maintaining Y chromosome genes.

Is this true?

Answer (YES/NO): YES